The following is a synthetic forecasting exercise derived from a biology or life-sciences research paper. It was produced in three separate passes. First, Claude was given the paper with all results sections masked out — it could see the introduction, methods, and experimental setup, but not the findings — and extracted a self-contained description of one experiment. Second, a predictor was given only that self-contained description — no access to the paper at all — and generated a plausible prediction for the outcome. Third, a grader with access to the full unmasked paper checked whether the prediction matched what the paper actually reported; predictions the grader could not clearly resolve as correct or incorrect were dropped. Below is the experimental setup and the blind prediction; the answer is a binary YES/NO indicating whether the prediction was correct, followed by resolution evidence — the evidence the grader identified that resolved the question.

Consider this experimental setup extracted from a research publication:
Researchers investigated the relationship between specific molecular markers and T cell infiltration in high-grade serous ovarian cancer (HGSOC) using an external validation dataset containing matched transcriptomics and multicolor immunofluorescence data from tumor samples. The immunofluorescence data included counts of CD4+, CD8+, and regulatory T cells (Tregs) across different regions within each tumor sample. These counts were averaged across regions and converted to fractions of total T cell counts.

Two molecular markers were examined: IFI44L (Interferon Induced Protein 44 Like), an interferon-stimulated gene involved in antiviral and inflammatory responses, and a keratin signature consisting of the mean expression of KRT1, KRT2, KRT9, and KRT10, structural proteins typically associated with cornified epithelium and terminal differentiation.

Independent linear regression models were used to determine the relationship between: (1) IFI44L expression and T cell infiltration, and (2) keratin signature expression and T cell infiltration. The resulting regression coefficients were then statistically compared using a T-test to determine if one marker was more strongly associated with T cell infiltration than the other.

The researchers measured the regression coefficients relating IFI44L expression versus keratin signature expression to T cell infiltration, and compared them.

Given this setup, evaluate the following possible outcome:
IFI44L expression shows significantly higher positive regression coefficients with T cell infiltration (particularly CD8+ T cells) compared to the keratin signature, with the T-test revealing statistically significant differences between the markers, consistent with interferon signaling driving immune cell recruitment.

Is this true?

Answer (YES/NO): NO